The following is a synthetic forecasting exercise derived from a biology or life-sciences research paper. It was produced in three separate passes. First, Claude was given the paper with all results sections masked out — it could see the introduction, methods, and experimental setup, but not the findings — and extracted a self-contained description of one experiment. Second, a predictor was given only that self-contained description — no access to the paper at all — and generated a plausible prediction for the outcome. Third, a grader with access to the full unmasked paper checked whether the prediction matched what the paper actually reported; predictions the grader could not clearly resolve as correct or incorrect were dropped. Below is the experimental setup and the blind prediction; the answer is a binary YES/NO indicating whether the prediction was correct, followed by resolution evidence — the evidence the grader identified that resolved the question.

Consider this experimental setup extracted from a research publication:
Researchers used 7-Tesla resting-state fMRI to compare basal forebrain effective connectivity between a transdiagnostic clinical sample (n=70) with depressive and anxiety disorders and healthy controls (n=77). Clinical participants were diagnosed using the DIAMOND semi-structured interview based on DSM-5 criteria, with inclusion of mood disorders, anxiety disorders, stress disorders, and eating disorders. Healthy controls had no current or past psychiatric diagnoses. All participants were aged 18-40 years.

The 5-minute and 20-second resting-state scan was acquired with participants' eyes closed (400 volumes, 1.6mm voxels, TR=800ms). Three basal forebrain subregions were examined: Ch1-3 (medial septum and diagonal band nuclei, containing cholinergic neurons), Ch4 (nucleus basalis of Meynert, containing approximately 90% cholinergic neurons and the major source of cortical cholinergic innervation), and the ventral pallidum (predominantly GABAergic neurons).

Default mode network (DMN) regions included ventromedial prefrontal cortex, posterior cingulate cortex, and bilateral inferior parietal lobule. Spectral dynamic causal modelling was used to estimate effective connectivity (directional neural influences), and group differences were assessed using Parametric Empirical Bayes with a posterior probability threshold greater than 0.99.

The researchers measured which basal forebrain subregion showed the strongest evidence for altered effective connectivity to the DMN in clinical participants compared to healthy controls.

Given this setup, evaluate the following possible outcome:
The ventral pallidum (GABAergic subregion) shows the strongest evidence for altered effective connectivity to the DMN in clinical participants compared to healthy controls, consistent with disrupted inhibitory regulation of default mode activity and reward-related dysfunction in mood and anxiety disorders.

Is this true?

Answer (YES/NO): NO